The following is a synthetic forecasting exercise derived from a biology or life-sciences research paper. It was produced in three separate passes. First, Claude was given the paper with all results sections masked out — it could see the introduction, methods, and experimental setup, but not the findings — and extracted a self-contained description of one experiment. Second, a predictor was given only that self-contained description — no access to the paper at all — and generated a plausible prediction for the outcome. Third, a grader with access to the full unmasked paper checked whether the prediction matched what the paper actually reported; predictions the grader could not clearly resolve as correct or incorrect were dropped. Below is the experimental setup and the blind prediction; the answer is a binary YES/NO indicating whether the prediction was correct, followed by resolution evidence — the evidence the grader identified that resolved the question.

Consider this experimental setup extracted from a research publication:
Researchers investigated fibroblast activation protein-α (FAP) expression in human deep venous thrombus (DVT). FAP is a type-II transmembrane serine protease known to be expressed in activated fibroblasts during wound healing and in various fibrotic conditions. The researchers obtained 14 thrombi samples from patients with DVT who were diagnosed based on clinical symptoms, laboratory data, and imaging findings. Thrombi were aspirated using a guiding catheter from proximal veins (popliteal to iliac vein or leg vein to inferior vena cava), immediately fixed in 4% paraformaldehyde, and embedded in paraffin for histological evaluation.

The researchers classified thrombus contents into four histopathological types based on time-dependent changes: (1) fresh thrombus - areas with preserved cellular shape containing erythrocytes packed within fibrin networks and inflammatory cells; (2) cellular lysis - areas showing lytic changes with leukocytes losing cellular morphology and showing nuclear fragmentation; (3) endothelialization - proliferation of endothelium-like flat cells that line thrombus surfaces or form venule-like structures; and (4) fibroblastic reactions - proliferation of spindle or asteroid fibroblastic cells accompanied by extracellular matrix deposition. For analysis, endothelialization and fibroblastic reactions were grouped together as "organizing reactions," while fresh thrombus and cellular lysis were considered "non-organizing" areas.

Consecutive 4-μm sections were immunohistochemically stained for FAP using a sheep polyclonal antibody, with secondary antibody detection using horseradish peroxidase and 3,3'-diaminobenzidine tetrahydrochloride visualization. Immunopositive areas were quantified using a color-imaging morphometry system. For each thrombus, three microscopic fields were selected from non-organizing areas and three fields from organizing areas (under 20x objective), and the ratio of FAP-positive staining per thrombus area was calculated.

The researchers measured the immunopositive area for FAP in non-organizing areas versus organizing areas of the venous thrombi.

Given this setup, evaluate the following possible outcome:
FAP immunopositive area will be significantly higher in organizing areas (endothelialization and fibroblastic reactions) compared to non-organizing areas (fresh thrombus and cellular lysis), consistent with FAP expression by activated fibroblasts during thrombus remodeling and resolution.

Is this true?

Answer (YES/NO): YES